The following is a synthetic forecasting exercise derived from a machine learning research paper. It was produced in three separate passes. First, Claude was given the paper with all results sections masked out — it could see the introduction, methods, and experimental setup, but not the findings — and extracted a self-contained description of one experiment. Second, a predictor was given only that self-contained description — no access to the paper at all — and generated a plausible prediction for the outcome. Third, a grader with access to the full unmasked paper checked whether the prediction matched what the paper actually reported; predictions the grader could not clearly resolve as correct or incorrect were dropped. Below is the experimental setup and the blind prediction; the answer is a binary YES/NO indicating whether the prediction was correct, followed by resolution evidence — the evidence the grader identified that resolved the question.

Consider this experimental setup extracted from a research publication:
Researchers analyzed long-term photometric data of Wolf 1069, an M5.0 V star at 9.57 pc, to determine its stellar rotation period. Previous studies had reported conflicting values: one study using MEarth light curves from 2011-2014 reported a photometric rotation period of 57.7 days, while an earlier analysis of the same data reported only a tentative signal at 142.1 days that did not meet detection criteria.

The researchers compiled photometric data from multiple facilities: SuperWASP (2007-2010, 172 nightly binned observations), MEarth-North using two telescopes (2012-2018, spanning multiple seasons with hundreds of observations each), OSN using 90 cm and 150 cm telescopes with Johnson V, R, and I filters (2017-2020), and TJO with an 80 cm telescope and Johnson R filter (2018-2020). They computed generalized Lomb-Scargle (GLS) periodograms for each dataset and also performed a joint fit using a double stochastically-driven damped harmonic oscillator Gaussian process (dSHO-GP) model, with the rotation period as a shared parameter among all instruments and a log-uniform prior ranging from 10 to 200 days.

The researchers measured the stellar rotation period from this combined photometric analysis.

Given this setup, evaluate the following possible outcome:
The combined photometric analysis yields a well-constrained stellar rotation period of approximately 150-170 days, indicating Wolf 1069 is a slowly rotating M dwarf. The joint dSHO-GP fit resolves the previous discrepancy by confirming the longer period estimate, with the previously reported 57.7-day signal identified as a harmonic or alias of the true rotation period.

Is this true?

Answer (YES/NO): NO